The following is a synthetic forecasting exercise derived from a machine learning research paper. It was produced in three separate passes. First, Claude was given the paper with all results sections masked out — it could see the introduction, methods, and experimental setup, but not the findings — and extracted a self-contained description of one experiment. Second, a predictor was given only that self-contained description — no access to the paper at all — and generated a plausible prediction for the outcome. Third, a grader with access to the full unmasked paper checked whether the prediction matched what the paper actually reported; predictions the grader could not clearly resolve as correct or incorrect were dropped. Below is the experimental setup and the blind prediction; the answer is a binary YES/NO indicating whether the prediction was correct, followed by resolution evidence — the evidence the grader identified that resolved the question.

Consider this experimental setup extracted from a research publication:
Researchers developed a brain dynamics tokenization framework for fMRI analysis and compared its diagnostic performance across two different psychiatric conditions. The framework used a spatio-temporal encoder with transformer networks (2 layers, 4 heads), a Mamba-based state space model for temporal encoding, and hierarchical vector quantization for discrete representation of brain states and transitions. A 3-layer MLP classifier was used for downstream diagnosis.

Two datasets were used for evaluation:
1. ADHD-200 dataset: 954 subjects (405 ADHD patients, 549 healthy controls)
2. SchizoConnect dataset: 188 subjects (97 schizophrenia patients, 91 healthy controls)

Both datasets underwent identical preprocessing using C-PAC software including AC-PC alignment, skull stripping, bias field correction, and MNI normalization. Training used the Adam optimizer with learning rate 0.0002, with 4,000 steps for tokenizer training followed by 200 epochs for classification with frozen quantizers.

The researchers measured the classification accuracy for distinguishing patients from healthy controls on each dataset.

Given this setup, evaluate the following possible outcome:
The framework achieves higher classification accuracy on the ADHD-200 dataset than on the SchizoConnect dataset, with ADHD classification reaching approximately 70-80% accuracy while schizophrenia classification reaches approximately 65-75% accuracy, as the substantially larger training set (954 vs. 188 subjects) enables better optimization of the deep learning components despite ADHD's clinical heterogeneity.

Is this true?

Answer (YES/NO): NO